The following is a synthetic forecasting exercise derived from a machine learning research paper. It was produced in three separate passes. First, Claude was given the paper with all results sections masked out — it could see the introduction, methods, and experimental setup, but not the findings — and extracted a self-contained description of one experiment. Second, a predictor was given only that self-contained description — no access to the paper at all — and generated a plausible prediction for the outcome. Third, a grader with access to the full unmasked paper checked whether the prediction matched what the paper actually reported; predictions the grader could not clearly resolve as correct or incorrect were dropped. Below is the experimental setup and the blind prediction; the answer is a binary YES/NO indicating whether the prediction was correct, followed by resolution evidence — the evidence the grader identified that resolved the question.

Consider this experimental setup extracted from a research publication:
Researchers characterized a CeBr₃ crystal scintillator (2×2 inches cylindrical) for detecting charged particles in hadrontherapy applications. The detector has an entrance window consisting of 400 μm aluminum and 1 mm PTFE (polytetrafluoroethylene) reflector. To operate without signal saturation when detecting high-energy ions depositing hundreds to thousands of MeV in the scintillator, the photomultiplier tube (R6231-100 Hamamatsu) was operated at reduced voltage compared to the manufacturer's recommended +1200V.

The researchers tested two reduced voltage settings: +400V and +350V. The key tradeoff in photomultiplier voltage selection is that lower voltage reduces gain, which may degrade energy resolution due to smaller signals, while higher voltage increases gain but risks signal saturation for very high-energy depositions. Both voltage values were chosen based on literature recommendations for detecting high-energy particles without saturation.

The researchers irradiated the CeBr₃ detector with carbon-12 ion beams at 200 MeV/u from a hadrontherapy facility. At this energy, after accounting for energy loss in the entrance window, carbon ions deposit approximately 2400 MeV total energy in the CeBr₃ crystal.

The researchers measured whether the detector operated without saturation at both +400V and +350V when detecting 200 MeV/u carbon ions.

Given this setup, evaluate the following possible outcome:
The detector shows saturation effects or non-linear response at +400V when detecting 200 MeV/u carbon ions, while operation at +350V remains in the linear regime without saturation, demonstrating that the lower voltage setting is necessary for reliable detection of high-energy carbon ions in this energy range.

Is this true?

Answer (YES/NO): NO